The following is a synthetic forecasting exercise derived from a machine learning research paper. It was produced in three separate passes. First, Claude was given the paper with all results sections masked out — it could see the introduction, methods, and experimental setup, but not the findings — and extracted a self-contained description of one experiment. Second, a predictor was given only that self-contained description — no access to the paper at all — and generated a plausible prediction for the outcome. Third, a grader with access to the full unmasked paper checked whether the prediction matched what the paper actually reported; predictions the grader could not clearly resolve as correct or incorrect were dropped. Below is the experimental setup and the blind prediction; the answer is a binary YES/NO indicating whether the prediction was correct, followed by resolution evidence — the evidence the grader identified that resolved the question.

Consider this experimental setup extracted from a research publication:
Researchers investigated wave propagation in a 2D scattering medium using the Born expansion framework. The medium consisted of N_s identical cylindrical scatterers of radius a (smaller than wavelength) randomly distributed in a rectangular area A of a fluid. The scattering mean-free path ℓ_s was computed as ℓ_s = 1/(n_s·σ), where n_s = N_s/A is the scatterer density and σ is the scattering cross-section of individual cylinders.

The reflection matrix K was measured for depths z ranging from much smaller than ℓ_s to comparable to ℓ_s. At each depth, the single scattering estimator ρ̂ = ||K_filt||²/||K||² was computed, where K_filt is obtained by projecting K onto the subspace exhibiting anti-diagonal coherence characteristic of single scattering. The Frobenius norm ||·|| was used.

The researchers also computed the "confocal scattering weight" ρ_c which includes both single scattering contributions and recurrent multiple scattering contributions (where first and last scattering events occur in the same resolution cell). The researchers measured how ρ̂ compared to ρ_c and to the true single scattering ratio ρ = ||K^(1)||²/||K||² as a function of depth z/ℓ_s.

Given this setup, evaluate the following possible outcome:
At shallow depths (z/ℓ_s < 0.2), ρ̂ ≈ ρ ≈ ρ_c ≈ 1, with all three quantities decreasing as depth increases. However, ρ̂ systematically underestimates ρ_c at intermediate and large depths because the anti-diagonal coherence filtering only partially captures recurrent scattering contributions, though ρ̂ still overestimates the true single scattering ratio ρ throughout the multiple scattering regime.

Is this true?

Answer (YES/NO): NO